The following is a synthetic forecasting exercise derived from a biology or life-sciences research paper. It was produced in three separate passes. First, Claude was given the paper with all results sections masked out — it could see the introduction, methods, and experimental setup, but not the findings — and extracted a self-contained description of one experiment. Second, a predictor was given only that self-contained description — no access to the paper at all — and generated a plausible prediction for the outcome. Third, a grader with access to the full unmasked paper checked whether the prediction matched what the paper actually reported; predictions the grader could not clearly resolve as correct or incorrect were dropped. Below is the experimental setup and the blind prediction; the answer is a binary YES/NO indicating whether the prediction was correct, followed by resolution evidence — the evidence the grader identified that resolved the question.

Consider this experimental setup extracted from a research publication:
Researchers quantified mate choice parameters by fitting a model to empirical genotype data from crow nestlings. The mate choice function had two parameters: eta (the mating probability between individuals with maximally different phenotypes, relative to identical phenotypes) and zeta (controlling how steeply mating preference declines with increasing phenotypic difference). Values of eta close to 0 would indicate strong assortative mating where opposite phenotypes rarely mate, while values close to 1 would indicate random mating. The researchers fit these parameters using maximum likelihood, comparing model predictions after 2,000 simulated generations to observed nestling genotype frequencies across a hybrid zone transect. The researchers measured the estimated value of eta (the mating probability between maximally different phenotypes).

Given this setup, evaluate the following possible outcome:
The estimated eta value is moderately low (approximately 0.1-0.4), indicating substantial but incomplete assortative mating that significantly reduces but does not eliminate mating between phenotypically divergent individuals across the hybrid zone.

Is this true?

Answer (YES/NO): NO